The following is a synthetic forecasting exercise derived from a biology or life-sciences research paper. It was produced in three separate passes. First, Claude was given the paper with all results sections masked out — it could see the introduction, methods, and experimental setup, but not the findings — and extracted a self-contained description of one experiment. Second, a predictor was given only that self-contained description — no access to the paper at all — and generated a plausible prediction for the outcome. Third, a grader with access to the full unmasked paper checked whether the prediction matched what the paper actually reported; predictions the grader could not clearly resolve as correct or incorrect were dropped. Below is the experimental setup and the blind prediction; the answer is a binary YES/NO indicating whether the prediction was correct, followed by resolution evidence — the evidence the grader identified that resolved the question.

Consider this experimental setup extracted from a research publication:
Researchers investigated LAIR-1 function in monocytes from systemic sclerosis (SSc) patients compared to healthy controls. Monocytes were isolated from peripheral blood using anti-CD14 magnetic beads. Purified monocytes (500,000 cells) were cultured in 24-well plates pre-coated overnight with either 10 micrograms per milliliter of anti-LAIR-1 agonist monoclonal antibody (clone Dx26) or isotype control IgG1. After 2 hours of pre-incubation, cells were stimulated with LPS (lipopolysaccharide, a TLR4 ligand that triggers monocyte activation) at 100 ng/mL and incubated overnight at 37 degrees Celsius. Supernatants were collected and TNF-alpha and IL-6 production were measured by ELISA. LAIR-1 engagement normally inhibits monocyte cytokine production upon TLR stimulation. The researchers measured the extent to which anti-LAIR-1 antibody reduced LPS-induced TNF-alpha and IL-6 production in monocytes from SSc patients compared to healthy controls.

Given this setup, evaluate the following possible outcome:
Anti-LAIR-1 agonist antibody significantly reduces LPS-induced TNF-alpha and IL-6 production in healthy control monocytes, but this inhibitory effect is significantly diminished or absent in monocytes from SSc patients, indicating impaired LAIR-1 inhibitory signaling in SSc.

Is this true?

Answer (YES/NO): NO